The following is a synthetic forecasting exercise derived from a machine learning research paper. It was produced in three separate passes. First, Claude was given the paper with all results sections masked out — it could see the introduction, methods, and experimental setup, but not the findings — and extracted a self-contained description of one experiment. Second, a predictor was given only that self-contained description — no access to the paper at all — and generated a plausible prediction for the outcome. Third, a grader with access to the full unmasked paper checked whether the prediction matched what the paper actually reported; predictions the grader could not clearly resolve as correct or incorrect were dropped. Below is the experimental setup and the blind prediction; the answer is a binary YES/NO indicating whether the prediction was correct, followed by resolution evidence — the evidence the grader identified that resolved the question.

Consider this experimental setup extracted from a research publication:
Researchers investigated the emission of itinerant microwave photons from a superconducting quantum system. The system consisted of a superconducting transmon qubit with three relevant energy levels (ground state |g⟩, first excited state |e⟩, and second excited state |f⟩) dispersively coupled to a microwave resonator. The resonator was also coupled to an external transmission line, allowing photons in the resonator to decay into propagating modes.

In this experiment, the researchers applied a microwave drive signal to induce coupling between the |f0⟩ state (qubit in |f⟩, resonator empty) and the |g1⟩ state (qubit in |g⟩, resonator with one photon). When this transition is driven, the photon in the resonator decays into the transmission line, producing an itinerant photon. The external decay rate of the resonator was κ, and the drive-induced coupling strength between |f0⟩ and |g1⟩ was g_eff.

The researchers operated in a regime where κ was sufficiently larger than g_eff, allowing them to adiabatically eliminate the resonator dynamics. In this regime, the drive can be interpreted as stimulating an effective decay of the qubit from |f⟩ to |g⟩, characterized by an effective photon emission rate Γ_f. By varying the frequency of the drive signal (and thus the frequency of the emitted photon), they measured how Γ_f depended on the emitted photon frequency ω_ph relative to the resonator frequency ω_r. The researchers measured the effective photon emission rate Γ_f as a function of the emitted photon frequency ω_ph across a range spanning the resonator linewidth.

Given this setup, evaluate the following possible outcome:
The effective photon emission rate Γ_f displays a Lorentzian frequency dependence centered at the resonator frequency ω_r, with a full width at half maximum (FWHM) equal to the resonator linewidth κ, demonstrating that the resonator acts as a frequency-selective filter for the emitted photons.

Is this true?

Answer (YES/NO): YES